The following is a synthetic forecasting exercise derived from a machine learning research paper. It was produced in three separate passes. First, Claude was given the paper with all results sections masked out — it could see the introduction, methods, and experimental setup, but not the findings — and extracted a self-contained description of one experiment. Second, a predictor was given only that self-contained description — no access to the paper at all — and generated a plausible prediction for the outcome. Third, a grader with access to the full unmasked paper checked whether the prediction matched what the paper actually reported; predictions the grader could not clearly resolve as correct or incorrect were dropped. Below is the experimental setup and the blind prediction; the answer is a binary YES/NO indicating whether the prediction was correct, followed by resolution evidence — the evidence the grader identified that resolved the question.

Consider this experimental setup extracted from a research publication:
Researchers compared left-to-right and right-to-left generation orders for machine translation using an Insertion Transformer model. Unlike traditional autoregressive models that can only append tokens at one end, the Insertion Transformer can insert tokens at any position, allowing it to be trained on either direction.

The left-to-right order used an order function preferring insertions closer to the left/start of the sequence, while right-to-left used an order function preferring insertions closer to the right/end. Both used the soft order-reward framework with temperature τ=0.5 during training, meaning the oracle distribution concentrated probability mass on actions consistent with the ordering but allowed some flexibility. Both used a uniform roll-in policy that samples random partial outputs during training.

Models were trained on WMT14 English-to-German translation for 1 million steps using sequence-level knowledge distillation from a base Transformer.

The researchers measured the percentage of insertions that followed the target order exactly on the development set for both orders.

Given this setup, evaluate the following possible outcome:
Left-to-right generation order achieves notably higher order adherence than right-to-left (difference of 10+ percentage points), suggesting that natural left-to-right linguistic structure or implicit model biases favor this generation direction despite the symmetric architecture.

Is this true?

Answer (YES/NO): NO